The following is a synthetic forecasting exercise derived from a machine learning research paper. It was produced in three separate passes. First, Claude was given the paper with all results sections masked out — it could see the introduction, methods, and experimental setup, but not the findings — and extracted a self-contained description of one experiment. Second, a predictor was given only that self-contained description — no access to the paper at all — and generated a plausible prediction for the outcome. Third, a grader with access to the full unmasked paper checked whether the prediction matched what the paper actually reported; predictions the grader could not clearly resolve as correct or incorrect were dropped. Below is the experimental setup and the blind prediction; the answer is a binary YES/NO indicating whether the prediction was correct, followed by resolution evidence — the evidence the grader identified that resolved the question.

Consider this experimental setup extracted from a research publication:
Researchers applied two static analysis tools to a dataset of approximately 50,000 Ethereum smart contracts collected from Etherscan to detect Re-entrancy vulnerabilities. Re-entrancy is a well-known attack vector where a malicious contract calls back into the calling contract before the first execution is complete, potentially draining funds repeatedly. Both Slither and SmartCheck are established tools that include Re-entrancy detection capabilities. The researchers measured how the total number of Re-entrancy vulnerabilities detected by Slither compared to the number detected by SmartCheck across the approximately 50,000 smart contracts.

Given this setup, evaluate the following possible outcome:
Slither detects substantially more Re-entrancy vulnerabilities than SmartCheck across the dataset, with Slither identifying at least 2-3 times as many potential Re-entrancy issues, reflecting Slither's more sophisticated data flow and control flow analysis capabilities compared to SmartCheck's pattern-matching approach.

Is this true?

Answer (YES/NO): NO